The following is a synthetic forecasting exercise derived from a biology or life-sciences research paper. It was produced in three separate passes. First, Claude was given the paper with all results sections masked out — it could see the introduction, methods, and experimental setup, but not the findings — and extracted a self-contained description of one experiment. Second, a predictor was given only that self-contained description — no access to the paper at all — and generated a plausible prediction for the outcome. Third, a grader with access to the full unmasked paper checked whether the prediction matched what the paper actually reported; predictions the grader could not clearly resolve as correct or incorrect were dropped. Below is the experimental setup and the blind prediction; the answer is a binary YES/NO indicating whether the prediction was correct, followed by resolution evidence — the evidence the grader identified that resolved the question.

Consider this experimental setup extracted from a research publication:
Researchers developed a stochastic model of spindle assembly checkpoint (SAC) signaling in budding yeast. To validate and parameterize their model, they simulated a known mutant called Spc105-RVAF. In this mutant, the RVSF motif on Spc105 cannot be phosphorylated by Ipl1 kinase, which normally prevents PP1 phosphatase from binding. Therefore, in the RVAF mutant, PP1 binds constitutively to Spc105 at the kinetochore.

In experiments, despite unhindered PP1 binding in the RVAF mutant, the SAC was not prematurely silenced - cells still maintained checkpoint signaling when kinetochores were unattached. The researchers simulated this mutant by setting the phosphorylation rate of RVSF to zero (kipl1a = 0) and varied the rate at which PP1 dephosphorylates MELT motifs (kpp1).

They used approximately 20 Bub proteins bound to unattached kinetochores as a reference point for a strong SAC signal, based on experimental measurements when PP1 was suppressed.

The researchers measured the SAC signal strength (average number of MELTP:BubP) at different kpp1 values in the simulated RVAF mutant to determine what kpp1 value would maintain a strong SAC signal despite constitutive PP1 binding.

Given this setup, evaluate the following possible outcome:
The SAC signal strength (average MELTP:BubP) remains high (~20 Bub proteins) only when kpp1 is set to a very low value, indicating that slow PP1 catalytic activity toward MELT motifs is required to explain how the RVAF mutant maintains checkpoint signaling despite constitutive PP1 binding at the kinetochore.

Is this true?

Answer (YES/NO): YES